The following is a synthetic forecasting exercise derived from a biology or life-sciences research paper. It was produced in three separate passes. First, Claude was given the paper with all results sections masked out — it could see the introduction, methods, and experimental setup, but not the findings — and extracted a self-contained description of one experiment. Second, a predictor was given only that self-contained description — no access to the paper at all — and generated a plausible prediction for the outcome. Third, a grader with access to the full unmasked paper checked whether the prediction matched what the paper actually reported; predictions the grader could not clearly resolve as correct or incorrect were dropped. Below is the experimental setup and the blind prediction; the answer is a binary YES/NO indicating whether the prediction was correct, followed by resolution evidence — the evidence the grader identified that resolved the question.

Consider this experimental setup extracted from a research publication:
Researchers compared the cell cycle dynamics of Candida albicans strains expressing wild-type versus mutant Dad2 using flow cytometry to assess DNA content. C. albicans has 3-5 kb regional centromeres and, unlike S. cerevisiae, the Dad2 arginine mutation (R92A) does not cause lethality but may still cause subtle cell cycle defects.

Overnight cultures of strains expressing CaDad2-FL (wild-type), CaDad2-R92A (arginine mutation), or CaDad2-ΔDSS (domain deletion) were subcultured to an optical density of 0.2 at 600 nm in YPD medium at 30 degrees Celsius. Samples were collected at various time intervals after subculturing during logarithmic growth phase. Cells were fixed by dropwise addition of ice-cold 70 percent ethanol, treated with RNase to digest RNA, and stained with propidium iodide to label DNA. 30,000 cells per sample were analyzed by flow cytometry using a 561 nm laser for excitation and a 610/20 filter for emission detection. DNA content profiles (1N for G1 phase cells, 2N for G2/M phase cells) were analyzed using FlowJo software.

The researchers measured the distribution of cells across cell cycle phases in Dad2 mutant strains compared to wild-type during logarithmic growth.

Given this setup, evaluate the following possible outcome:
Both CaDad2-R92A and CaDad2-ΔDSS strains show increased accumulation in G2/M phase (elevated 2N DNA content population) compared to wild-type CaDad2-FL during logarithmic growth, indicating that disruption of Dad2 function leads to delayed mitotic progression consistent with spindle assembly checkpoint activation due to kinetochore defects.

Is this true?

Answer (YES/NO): YES